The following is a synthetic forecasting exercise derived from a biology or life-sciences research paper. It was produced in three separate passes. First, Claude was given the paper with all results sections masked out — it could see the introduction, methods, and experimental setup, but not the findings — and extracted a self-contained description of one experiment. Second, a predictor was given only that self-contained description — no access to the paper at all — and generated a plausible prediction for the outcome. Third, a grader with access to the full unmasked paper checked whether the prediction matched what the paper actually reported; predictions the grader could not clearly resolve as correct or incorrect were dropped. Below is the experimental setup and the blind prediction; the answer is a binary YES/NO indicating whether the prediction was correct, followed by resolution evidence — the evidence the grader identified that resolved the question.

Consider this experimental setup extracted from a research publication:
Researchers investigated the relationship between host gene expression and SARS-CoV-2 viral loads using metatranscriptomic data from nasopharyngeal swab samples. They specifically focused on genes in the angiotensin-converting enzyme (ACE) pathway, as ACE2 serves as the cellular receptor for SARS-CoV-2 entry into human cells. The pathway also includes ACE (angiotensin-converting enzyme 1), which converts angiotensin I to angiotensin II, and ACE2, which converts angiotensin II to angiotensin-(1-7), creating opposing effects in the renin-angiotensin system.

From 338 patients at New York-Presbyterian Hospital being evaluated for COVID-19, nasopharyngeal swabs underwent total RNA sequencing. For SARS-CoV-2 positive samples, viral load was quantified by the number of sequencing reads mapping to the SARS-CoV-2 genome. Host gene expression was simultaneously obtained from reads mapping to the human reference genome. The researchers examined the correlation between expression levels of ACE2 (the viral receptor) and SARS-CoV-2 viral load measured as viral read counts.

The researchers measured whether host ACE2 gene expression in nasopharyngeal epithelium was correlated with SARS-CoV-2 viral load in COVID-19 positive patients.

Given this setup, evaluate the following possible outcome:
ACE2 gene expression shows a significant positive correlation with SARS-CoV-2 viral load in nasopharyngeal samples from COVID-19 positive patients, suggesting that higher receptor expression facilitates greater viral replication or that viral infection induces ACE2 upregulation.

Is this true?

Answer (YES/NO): YES